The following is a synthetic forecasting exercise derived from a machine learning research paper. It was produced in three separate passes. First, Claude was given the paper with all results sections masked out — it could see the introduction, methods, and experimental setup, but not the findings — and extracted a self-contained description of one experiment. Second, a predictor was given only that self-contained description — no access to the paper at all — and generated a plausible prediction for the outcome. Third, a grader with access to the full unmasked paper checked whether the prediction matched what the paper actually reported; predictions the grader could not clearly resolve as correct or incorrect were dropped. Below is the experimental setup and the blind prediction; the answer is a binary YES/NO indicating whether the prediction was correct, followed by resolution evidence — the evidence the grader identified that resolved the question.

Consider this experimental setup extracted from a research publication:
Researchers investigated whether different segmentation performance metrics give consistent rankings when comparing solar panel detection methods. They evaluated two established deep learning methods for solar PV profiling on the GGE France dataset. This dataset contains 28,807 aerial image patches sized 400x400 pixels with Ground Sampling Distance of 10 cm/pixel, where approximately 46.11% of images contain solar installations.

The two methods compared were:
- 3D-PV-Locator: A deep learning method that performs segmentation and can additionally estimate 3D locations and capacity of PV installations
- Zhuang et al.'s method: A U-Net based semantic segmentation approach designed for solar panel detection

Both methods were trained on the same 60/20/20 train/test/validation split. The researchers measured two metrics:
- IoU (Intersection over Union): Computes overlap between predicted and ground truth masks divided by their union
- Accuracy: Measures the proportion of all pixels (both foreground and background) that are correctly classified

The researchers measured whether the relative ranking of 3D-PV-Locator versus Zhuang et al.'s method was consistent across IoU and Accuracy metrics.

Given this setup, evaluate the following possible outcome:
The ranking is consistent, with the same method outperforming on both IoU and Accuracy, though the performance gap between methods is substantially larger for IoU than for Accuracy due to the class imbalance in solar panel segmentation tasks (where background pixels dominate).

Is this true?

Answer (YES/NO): NO